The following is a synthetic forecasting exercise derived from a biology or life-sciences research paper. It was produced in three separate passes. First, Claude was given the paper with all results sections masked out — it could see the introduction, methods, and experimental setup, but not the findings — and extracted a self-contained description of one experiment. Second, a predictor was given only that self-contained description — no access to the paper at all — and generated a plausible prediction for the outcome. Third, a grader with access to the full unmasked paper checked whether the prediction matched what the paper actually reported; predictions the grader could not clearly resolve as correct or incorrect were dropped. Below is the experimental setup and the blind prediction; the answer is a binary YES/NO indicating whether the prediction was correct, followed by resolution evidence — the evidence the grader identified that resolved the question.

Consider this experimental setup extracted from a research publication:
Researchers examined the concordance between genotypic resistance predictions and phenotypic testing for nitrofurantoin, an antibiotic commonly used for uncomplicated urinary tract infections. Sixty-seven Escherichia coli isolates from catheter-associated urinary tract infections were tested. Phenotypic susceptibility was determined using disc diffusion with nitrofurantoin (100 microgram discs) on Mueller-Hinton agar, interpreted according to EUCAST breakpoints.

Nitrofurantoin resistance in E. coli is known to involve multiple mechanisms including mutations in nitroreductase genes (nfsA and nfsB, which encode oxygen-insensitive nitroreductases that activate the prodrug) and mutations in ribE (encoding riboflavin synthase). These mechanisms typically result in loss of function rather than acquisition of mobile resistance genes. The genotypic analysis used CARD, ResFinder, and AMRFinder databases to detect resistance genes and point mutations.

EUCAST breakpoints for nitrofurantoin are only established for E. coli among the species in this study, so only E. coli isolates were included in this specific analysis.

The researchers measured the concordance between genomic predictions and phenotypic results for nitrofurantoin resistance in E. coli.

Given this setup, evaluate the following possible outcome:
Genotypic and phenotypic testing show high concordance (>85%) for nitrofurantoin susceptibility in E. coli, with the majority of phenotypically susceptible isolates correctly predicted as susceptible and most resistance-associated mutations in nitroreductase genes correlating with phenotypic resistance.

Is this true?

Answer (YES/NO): NO